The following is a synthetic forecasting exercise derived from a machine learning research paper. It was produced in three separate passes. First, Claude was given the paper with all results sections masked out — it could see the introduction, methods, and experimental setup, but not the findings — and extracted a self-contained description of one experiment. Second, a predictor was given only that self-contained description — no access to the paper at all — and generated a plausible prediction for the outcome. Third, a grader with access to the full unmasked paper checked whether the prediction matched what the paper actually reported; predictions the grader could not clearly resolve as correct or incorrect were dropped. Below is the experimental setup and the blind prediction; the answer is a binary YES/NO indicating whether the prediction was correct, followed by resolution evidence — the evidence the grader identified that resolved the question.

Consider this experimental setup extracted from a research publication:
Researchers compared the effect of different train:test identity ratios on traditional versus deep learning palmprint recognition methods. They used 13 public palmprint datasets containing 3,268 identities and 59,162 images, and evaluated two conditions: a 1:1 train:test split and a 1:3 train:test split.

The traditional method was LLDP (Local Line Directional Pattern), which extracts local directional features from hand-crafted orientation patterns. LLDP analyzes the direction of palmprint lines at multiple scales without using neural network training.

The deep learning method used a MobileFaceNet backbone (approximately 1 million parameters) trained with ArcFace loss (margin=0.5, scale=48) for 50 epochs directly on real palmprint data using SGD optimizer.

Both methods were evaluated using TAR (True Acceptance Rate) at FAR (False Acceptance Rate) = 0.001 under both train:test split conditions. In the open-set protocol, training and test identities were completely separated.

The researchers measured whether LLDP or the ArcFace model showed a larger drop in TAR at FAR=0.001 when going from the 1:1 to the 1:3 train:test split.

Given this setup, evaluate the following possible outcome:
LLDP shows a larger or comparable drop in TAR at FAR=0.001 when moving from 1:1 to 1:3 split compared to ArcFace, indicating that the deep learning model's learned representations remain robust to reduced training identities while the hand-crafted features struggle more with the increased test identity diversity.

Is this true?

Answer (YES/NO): NO